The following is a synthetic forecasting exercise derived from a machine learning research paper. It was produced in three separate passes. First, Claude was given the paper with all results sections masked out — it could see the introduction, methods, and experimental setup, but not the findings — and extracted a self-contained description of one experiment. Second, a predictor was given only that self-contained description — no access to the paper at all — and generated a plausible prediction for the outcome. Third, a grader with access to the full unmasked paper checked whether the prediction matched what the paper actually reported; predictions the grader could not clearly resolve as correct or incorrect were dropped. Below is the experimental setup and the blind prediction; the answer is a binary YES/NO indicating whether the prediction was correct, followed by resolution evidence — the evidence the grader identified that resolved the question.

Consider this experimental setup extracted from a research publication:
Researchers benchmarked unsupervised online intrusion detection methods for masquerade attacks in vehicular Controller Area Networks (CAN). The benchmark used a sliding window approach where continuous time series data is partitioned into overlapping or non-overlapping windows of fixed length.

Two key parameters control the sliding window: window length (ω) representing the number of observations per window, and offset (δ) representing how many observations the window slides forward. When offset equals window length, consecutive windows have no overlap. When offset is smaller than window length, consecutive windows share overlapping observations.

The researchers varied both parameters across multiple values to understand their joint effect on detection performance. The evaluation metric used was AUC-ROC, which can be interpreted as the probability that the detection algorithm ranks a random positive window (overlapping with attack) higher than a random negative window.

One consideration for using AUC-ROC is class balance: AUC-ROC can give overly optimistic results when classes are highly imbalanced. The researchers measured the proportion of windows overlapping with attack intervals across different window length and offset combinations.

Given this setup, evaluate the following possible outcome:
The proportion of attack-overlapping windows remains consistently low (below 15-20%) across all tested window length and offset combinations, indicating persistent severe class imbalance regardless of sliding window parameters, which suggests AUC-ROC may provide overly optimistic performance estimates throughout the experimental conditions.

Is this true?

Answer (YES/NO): NO